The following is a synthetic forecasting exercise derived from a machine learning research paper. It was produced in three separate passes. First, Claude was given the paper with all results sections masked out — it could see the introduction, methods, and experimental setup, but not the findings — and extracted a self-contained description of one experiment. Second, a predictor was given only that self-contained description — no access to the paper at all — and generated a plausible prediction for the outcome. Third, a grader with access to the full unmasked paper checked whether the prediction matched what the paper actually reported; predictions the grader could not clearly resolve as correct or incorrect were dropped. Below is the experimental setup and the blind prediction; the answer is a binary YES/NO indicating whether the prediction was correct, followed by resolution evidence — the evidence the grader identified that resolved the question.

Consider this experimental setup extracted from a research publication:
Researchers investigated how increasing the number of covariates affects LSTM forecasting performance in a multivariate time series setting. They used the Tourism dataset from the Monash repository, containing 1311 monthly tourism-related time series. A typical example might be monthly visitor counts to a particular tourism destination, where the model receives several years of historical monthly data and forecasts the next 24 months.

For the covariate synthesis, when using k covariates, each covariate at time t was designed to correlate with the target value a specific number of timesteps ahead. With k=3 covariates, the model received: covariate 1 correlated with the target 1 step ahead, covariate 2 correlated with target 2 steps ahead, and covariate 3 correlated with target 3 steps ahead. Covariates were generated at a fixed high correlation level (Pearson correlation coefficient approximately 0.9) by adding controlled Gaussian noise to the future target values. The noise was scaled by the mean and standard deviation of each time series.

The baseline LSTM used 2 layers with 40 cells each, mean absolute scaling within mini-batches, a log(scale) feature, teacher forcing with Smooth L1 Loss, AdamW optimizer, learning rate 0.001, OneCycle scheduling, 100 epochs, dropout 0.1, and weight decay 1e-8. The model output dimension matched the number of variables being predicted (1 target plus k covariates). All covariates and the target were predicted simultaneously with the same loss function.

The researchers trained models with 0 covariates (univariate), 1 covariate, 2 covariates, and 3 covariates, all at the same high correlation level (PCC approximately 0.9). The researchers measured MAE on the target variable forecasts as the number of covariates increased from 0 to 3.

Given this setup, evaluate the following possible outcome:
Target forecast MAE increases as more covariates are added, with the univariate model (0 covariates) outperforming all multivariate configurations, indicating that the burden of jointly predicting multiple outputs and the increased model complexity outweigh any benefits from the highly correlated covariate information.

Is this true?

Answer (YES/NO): YES